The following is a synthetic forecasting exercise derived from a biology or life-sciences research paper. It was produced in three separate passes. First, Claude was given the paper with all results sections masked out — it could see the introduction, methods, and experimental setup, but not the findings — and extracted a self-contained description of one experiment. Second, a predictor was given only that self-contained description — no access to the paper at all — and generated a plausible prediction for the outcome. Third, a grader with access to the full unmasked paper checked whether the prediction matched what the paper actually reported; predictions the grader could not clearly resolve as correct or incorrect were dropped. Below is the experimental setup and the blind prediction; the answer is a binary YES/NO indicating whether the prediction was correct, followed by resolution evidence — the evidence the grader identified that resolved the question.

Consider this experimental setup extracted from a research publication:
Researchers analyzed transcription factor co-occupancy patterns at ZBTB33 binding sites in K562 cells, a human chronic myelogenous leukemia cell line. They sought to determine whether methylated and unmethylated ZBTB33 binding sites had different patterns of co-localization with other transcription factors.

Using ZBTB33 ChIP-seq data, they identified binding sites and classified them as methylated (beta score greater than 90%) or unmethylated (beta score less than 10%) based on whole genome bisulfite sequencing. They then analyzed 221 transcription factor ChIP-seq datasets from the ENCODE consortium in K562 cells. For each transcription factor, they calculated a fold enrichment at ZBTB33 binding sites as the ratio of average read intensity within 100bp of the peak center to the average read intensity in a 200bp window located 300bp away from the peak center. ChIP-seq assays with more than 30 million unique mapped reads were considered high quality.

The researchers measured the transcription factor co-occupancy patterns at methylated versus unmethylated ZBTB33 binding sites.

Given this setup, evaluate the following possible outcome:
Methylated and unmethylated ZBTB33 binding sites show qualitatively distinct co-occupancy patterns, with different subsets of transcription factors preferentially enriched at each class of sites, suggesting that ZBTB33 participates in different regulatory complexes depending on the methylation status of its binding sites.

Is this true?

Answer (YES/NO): NO